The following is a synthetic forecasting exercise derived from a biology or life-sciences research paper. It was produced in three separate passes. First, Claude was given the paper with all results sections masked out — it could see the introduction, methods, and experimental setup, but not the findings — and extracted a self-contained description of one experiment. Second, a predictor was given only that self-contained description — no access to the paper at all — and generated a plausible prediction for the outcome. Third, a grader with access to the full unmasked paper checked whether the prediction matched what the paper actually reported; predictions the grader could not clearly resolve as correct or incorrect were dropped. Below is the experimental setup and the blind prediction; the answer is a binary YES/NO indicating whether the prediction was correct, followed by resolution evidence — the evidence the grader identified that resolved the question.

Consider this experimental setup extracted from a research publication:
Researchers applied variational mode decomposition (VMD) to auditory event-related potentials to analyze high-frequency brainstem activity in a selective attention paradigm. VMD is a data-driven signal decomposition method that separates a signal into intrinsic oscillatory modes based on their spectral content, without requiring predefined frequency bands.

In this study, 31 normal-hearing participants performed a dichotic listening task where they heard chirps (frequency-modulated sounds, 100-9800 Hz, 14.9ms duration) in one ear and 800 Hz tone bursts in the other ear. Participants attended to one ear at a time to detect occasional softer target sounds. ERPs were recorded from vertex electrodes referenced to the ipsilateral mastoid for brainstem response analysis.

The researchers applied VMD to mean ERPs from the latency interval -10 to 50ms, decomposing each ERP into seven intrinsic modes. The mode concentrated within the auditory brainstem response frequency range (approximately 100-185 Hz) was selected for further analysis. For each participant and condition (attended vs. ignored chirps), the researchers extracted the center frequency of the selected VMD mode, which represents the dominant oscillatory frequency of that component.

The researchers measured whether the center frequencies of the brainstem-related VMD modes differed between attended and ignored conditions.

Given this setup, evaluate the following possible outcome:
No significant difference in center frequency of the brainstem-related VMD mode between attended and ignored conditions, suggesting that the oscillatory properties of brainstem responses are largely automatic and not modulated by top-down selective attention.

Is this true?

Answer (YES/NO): YES